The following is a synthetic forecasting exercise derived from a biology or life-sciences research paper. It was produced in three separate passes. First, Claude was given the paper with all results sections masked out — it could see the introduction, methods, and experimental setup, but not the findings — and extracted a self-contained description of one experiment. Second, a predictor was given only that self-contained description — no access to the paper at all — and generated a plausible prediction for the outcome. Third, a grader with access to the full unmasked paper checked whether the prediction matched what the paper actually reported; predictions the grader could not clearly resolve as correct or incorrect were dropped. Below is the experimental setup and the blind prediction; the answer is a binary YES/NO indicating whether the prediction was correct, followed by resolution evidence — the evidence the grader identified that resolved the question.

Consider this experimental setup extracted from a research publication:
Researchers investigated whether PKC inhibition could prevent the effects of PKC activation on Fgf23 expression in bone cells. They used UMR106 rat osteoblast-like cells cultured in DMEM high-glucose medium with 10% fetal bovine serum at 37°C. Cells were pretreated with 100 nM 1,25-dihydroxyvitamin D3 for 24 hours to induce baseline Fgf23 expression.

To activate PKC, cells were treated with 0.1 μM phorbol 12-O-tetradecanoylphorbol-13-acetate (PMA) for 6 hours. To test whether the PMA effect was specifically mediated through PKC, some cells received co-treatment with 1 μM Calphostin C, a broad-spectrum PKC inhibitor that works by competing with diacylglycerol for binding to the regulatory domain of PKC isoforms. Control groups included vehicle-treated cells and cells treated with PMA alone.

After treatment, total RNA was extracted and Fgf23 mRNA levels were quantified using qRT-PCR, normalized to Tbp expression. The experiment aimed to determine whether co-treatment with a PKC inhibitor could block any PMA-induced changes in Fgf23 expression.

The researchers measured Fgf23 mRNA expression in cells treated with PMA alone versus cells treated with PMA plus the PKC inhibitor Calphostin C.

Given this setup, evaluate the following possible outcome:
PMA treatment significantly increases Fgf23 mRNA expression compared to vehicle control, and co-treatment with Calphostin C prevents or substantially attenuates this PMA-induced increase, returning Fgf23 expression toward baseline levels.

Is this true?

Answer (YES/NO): YES